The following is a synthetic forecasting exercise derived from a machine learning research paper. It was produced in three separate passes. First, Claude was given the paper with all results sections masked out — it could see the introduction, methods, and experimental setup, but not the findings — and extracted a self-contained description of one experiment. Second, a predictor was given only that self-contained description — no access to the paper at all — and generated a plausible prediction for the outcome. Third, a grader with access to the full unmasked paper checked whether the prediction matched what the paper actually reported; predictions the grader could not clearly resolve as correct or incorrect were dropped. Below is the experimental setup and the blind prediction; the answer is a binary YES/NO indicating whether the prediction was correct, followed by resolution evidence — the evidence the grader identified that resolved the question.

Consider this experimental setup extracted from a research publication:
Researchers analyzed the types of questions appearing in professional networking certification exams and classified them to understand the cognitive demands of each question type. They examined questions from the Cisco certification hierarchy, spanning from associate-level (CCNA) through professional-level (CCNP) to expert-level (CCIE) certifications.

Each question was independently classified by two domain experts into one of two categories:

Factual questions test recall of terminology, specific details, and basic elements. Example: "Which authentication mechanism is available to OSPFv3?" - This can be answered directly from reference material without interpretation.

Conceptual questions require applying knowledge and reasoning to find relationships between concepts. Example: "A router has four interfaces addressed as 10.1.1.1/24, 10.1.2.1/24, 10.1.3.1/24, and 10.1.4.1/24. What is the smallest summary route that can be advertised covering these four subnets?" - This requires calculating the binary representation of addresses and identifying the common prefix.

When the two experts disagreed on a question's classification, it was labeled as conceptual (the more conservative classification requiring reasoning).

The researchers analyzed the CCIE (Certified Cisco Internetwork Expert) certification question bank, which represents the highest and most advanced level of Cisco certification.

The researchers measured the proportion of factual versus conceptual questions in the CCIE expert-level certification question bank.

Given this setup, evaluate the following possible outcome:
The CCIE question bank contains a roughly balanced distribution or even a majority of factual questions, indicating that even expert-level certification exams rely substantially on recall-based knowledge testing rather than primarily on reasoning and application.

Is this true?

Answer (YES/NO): YES